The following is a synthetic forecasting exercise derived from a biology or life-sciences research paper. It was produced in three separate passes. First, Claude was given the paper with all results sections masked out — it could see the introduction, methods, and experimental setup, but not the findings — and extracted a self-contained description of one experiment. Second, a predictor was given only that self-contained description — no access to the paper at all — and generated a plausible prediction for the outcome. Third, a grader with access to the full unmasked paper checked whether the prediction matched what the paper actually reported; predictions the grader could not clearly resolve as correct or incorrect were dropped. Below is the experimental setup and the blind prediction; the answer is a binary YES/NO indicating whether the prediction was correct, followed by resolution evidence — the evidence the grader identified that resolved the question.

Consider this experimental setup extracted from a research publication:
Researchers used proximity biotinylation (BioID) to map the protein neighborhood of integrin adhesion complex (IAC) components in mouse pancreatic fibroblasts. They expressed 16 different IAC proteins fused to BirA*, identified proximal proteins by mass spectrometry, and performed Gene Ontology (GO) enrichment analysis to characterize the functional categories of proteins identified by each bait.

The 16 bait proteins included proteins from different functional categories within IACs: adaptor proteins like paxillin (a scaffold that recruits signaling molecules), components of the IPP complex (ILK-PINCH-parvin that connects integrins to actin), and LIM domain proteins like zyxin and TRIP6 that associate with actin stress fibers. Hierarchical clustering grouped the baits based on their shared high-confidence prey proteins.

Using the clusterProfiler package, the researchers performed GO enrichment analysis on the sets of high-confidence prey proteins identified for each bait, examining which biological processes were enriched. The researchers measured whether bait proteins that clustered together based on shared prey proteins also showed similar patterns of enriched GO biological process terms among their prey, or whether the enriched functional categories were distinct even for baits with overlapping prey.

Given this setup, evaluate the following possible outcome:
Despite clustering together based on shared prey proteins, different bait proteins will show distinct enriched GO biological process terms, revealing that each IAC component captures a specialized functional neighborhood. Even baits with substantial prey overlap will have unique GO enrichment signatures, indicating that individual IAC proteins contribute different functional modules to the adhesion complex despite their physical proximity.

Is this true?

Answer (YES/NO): NO